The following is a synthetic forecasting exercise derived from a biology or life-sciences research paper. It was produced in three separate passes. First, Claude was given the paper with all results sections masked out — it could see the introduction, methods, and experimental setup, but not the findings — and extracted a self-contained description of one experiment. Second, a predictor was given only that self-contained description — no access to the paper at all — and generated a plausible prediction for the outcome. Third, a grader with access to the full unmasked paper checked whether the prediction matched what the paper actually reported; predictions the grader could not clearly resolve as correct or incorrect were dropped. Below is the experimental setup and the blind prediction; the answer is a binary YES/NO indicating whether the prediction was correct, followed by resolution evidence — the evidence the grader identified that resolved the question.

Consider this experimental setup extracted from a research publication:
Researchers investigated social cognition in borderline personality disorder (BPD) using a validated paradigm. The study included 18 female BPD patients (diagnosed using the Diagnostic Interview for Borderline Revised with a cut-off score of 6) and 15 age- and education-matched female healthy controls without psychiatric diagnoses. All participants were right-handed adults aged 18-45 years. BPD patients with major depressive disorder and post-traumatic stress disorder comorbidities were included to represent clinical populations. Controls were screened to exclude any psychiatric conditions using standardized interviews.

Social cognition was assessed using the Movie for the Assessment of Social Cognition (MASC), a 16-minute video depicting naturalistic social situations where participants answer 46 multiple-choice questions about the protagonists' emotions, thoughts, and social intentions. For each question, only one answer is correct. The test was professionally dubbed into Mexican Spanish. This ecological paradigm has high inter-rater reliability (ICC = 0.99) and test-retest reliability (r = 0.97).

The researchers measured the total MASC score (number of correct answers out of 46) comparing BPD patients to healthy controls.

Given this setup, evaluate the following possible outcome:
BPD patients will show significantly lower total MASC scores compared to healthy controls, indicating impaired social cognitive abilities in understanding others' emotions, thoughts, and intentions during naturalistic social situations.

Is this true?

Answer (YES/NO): NO